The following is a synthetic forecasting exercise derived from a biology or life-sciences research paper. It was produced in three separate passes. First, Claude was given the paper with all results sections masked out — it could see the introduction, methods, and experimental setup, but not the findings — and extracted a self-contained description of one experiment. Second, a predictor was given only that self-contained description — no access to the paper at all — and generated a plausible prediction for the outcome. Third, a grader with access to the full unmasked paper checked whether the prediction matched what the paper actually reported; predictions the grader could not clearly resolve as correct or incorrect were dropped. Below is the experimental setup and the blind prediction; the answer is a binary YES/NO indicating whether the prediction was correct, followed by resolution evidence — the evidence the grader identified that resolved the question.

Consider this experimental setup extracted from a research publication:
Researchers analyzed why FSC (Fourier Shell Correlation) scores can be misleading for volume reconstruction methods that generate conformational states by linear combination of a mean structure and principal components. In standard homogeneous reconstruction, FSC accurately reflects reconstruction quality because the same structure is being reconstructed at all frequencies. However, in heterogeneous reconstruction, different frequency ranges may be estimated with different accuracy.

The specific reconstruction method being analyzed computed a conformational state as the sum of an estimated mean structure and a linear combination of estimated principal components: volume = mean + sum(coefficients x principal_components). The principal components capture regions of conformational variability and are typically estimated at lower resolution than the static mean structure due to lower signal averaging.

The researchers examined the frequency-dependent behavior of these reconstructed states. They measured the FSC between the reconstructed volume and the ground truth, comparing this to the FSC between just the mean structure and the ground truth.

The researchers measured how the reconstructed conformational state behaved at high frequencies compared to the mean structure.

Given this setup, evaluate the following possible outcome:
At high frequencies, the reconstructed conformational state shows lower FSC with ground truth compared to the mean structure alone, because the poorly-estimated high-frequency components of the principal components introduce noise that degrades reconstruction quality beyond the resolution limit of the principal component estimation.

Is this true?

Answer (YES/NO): NO